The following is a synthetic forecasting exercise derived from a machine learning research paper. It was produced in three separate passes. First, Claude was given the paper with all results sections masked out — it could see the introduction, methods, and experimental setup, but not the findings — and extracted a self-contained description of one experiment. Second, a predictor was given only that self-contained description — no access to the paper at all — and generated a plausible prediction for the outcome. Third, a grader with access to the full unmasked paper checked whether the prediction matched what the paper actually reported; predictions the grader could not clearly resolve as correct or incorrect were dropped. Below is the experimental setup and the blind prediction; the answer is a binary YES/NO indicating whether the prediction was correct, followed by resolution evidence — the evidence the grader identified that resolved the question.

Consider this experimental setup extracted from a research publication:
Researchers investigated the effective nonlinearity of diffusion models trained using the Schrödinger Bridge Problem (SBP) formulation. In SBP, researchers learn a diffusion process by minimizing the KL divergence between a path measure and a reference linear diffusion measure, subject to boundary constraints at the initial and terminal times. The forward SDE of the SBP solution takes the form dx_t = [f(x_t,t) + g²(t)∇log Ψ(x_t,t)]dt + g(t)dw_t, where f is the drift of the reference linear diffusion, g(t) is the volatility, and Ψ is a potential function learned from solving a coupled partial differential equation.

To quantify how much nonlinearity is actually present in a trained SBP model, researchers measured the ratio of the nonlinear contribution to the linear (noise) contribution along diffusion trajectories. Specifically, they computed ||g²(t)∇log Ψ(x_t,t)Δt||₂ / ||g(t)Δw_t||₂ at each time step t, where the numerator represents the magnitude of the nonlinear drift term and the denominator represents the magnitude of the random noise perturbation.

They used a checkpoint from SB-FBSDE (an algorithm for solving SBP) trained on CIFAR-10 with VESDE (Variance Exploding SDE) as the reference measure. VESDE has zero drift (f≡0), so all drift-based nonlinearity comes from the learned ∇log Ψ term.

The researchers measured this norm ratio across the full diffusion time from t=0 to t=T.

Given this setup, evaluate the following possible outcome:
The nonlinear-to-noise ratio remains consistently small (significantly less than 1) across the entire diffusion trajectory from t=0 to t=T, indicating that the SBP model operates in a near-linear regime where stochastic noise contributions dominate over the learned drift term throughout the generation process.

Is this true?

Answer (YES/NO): NO